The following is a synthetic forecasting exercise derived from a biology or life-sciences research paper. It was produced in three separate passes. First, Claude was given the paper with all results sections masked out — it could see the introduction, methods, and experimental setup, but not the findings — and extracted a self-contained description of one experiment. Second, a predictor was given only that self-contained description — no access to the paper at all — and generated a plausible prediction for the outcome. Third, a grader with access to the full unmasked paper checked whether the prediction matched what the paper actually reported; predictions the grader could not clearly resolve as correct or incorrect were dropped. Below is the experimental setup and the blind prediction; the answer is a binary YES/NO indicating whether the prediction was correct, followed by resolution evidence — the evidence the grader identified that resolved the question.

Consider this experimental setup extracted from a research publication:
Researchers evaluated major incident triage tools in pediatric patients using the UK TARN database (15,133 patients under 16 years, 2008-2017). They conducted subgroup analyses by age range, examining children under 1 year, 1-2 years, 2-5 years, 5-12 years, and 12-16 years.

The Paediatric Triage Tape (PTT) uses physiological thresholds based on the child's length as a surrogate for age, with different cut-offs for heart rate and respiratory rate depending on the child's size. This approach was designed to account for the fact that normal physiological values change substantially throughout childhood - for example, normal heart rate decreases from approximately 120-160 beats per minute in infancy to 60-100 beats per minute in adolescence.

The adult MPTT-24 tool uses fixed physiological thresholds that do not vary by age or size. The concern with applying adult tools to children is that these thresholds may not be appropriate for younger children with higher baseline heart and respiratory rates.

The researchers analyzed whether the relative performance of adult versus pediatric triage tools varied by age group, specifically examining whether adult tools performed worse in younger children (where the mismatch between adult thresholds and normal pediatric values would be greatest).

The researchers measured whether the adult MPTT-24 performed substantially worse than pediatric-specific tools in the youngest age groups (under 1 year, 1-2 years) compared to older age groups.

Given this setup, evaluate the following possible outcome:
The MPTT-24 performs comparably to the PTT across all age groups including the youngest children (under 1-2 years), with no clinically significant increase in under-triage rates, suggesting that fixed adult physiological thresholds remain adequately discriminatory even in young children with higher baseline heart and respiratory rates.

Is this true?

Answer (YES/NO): NO